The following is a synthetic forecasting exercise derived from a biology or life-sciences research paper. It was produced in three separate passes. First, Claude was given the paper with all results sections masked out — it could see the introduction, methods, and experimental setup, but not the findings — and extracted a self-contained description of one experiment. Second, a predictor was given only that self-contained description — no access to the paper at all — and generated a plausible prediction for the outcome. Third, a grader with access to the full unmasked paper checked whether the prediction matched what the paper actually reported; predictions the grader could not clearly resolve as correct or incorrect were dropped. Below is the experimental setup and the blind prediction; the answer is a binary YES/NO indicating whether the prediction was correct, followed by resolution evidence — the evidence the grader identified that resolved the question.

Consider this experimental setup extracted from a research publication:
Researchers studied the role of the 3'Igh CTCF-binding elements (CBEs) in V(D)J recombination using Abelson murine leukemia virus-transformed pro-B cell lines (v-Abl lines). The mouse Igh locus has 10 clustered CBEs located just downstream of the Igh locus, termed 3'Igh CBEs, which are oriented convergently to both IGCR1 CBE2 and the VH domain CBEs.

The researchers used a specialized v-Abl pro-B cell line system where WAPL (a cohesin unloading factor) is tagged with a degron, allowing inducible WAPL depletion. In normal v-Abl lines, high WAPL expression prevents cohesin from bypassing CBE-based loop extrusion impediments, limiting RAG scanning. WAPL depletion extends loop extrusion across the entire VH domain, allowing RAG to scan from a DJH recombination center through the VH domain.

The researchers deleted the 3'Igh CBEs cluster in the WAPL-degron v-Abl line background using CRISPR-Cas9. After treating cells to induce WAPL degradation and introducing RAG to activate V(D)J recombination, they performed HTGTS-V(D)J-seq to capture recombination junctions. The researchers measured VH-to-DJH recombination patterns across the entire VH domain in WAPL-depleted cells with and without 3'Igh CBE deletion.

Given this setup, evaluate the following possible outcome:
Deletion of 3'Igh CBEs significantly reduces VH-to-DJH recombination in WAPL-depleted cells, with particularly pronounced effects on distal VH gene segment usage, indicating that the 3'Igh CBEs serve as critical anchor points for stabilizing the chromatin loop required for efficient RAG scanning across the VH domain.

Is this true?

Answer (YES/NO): NO